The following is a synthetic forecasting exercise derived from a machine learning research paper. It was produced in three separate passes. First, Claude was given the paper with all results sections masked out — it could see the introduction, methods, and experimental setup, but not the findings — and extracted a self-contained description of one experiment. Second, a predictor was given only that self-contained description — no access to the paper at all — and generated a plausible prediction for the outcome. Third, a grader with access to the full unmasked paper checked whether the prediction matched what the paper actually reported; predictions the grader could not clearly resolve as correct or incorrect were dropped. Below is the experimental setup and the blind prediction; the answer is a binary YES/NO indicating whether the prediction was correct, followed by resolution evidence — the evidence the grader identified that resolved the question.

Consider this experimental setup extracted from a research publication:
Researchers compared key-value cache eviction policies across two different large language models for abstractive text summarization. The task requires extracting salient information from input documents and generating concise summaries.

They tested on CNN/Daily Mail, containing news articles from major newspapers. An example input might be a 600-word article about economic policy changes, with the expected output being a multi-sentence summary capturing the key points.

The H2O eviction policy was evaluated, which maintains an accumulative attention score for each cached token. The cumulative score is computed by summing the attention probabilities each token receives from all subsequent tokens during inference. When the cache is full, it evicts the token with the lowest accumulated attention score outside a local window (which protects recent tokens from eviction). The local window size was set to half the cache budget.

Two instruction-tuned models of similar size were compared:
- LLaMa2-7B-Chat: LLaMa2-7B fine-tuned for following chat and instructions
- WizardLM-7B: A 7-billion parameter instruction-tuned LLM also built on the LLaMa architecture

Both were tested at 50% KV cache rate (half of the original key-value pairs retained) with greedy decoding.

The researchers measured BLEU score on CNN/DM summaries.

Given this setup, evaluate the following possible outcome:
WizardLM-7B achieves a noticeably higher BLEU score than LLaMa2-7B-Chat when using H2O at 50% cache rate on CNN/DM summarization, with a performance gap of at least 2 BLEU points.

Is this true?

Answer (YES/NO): NO